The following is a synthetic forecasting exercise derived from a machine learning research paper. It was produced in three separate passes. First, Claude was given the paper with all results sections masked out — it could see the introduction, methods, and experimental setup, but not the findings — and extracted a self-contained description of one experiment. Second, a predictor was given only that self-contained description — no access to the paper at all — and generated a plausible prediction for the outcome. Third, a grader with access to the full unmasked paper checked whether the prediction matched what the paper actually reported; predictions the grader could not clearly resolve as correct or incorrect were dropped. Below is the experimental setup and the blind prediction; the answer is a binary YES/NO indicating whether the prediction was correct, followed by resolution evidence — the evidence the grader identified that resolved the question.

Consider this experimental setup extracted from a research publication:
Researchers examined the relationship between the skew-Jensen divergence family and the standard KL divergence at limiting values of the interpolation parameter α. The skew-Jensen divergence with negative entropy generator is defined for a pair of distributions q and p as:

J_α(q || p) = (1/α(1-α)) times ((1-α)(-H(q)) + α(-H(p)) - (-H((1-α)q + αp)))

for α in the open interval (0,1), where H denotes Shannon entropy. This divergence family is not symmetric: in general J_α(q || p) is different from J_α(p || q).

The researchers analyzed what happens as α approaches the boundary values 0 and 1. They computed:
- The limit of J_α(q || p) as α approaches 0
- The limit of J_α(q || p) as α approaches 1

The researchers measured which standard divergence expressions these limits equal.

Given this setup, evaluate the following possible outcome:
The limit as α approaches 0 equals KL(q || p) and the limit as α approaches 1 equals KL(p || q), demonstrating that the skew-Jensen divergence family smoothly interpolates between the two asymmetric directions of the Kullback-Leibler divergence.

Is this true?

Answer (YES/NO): NO